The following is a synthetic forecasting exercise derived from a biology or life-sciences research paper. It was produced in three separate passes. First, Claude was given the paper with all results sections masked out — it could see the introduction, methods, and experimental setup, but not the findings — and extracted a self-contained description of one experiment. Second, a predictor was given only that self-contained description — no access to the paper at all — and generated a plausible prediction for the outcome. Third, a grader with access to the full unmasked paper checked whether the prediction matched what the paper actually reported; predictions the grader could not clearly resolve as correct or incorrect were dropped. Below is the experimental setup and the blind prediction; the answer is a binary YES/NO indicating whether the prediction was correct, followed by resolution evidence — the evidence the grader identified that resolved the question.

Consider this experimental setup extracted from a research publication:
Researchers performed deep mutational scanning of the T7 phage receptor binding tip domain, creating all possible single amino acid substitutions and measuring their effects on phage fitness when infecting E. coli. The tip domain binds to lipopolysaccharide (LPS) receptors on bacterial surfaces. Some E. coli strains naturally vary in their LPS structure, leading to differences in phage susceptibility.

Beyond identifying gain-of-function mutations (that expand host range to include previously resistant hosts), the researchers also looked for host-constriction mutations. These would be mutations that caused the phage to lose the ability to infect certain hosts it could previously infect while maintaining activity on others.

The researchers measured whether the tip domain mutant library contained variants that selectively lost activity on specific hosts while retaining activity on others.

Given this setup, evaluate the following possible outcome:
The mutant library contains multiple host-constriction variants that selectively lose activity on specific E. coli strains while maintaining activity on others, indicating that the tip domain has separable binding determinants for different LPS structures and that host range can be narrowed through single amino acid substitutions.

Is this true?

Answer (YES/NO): YES